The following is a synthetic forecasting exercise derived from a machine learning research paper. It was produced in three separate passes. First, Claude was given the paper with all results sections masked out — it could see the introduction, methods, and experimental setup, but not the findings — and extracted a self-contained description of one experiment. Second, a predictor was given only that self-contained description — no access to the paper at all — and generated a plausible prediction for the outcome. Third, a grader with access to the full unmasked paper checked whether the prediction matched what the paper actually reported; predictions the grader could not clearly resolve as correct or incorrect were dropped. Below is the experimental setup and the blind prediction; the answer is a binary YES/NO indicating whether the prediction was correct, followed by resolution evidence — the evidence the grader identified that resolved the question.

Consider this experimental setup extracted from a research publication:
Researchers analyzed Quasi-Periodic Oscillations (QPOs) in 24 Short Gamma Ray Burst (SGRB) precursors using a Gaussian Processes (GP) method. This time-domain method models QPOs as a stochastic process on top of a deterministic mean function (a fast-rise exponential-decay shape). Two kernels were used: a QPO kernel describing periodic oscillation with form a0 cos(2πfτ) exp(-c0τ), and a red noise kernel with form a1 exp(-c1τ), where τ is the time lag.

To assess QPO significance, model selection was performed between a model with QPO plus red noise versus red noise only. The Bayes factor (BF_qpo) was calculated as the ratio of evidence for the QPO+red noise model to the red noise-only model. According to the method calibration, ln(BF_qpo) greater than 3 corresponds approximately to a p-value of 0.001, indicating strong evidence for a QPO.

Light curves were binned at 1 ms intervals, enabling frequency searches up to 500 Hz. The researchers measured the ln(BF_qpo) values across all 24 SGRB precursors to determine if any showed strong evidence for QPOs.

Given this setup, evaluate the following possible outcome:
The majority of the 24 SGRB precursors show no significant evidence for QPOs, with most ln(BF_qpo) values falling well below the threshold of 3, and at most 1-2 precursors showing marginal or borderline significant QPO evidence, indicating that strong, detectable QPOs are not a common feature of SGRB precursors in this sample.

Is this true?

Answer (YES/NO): YES